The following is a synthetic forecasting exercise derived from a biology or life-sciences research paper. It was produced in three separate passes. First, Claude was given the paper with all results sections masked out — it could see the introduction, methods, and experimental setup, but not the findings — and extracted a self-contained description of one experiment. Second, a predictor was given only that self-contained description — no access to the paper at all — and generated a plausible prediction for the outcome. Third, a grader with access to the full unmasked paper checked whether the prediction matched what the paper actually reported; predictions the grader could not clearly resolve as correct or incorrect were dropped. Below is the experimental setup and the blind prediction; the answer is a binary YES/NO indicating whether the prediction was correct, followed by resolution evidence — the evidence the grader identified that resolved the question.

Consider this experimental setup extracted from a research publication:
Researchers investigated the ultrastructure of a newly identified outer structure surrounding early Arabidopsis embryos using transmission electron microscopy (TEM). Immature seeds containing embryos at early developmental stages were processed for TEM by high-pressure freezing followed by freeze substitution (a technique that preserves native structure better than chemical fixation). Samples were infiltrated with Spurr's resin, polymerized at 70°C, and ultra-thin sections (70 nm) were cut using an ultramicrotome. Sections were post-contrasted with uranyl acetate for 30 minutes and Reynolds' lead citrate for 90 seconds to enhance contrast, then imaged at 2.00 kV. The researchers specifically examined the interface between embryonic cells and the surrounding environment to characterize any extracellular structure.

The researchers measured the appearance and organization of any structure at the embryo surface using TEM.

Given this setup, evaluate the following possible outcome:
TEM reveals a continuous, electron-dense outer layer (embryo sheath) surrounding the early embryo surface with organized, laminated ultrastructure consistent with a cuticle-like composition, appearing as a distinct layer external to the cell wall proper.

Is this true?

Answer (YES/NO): NO